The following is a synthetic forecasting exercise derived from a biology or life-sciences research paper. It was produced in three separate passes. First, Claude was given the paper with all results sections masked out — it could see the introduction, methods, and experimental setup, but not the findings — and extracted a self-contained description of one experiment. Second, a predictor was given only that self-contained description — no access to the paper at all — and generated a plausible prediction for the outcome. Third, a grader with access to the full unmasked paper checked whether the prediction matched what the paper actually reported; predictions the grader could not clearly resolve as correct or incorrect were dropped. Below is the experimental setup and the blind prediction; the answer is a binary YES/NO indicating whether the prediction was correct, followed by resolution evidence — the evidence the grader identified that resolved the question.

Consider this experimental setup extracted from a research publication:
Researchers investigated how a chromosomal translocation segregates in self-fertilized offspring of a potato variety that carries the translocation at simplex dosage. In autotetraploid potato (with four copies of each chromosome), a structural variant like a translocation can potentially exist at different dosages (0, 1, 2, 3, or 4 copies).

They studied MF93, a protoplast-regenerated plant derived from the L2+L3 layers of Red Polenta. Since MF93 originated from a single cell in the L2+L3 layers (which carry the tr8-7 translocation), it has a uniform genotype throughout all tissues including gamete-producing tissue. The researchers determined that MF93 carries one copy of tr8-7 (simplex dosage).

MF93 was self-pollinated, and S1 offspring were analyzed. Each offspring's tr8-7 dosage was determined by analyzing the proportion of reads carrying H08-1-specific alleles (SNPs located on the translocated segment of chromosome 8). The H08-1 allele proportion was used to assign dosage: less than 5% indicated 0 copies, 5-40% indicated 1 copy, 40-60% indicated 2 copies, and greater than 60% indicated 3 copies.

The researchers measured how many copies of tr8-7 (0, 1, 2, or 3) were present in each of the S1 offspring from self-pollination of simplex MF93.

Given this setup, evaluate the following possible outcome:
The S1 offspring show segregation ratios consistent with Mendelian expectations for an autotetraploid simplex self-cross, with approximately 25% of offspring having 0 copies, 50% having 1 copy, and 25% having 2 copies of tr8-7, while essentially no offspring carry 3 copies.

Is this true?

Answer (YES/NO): YES